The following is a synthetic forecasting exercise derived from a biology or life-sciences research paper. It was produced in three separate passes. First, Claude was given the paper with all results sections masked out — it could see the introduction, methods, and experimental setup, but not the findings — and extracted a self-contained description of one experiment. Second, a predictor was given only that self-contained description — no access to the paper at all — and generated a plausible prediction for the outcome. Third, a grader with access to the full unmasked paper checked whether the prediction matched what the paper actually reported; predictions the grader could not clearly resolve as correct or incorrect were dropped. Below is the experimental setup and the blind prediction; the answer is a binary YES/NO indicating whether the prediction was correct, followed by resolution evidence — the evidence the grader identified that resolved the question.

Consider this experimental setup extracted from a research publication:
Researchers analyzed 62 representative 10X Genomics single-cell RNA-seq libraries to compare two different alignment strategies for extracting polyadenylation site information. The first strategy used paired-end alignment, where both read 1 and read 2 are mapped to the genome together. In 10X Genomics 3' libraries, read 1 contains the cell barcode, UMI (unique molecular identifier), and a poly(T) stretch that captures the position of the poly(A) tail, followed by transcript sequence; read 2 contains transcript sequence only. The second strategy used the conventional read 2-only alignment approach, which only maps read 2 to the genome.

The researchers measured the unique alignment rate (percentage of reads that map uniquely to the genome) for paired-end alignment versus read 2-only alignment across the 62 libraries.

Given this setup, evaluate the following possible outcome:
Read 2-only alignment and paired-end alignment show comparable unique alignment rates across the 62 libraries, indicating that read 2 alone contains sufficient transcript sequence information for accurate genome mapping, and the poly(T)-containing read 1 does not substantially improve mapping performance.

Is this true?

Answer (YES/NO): NO